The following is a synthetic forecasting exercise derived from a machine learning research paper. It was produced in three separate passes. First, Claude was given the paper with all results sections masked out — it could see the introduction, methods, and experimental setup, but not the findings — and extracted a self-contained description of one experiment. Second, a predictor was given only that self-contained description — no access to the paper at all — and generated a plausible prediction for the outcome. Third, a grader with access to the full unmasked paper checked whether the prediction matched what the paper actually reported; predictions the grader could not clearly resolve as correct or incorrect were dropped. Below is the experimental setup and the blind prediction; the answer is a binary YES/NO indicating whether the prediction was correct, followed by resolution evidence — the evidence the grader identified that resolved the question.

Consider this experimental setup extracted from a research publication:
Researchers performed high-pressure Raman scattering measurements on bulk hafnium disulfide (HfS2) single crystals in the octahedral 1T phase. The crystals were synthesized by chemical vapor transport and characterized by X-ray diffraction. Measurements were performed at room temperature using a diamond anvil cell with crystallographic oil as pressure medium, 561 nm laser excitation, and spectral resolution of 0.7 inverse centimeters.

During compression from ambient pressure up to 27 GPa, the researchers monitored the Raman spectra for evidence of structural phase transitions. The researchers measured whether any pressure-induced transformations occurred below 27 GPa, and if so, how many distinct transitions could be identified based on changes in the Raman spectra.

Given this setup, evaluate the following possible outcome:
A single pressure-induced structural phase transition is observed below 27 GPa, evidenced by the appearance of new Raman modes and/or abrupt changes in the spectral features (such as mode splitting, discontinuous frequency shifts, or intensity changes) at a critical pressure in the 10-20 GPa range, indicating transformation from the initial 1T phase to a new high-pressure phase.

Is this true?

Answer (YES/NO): NO